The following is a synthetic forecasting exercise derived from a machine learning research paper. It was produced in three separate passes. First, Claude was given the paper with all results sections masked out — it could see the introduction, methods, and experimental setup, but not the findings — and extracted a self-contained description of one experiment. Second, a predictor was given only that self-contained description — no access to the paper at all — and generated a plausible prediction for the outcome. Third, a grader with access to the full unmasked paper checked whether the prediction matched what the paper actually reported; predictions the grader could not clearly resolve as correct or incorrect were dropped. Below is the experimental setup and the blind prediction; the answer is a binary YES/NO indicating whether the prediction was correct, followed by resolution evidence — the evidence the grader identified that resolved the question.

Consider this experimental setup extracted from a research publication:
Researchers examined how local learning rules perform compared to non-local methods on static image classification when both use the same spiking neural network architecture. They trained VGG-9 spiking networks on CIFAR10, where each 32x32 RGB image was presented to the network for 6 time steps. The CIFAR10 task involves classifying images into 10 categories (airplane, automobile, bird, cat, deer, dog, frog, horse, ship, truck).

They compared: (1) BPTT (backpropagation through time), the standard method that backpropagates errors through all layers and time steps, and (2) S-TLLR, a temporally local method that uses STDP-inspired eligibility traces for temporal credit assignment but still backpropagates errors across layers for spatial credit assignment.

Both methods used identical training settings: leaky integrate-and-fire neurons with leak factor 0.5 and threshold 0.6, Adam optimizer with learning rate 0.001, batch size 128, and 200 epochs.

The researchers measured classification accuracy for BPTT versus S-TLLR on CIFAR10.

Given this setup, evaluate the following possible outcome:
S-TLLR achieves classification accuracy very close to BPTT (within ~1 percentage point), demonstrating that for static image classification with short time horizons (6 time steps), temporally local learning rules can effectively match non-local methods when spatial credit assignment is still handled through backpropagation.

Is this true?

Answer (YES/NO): YES